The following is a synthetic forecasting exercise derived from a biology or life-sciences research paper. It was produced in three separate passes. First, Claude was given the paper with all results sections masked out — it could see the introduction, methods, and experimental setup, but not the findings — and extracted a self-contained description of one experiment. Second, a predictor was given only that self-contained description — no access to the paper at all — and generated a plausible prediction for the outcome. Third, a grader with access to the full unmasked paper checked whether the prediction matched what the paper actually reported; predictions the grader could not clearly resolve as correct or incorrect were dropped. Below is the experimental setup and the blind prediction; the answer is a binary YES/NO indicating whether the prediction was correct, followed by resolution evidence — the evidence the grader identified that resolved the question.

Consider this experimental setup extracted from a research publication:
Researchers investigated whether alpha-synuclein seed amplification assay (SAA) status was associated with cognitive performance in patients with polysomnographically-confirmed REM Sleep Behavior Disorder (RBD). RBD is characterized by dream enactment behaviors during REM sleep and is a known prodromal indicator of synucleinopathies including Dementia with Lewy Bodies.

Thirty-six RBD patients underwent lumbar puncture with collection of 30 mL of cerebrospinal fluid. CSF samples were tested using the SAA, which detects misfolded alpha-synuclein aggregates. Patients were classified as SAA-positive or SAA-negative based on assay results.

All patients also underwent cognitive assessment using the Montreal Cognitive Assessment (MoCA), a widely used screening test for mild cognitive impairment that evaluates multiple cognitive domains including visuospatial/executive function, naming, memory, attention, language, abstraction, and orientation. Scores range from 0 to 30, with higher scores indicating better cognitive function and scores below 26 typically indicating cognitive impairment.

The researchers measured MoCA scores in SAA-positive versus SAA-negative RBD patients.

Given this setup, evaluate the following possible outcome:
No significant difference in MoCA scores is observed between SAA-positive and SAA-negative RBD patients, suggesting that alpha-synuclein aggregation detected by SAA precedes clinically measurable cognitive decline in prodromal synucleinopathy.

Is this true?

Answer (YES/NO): YES